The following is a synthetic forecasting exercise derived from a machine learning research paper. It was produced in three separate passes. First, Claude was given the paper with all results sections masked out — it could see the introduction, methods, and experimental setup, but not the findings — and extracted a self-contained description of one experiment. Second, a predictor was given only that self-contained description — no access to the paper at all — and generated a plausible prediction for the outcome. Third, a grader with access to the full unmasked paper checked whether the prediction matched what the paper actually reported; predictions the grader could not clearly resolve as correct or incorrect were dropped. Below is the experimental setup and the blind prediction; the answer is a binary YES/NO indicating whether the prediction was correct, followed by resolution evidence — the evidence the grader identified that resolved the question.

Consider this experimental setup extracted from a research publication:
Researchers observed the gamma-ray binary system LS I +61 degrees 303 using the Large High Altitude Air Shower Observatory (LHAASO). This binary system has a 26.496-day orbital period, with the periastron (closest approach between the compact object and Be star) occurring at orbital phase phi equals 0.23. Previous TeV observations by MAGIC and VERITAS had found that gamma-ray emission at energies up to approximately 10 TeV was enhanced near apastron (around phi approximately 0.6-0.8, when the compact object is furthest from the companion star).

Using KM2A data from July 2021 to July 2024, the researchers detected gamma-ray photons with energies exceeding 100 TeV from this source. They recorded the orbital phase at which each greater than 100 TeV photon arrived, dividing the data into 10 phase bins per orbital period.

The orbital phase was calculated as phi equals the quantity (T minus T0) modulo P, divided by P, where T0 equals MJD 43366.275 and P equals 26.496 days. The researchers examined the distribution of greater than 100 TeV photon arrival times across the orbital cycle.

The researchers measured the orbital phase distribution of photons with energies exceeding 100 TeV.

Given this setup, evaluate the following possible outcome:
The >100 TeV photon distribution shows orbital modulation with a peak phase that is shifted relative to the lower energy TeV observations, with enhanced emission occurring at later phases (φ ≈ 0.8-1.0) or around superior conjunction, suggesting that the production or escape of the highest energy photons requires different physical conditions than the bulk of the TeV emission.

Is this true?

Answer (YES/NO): NO